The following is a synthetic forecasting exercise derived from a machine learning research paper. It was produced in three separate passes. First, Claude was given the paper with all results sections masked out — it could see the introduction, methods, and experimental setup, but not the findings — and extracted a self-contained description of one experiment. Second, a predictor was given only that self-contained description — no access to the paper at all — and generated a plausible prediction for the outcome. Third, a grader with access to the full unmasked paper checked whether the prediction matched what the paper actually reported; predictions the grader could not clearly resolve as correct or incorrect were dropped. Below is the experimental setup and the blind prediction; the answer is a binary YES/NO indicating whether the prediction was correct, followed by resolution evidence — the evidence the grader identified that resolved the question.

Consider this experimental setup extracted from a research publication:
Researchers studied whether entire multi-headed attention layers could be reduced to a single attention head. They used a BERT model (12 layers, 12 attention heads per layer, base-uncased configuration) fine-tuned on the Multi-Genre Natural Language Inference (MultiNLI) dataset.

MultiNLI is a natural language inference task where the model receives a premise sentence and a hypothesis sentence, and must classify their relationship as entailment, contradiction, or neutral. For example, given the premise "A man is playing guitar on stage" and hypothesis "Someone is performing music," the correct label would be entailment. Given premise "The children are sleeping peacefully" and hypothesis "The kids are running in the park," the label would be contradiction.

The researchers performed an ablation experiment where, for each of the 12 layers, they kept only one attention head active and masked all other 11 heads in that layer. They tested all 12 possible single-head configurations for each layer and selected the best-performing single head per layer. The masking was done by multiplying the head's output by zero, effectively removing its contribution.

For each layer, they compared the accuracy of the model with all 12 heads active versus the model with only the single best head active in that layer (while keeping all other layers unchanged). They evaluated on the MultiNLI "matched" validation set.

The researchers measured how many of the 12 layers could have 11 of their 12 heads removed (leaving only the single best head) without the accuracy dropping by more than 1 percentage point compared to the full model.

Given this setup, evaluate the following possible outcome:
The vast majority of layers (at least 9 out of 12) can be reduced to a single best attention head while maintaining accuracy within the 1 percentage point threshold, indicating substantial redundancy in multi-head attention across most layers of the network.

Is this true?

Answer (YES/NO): YES